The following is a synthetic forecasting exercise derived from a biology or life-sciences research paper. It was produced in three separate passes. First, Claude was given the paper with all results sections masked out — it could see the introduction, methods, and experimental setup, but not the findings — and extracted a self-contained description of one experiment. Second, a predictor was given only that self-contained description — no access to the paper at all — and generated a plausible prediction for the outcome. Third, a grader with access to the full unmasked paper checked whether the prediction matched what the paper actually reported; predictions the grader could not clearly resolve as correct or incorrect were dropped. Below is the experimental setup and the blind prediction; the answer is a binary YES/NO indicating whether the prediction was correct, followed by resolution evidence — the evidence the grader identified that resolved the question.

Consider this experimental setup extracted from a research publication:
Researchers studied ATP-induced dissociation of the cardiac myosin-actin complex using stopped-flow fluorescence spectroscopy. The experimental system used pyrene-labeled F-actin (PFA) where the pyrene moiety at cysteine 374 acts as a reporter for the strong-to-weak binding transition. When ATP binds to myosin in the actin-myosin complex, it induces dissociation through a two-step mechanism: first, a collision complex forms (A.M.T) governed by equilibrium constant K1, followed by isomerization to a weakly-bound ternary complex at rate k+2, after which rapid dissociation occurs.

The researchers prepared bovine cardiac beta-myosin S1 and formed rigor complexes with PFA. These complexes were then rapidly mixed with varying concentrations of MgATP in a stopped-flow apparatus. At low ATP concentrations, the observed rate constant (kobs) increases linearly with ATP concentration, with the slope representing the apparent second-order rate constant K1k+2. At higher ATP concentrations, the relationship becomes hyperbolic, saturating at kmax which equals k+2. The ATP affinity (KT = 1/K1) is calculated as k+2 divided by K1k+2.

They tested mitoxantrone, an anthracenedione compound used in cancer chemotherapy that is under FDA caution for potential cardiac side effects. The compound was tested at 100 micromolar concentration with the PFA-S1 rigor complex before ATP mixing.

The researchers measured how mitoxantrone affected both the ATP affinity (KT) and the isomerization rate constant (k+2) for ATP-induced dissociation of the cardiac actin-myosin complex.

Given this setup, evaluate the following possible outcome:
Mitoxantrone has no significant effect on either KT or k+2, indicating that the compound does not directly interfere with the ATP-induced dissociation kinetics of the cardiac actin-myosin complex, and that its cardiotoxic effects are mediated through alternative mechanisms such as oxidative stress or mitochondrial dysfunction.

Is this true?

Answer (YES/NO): NO